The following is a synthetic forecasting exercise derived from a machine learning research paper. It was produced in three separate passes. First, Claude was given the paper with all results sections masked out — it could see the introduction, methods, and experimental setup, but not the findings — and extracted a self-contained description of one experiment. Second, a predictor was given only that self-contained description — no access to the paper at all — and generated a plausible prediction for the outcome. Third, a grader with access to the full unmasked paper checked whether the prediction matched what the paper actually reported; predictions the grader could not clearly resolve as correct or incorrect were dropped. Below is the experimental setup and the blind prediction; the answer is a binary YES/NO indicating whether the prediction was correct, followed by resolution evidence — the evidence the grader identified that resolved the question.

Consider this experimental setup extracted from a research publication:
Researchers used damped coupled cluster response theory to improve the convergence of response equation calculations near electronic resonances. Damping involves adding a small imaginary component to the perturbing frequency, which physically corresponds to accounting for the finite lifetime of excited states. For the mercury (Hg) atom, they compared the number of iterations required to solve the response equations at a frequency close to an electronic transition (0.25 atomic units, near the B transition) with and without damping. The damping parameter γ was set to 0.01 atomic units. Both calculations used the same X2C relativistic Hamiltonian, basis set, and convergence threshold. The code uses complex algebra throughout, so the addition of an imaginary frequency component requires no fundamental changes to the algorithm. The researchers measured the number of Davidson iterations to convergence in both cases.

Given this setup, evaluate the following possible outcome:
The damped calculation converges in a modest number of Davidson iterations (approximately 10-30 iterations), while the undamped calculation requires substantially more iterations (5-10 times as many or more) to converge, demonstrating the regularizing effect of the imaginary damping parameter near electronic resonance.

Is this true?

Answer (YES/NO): NO